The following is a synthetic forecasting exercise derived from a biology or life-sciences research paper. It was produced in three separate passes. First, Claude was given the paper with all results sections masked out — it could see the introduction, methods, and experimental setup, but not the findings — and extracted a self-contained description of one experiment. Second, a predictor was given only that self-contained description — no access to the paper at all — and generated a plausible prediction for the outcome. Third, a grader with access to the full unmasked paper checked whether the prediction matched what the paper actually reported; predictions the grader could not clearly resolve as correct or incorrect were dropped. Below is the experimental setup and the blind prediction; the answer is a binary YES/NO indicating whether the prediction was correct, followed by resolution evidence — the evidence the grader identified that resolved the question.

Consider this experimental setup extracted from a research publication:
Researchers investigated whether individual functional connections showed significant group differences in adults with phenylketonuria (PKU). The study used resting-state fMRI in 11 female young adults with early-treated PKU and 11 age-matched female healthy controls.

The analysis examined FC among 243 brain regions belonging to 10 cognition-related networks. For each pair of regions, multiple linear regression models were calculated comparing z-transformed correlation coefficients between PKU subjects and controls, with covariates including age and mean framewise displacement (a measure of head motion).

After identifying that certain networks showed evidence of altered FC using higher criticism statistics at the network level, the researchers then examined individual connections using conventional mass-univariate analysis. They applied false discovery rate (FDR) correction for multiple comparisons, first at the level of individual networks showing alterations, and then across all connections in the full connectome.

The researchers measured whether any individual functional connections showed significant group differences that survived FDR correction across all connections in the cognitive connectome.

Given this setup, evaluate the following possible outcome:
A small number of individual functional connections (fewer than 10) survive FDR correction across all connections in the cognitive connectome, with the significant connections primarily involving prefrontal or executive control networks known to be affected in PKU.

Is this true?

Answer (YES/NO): NO